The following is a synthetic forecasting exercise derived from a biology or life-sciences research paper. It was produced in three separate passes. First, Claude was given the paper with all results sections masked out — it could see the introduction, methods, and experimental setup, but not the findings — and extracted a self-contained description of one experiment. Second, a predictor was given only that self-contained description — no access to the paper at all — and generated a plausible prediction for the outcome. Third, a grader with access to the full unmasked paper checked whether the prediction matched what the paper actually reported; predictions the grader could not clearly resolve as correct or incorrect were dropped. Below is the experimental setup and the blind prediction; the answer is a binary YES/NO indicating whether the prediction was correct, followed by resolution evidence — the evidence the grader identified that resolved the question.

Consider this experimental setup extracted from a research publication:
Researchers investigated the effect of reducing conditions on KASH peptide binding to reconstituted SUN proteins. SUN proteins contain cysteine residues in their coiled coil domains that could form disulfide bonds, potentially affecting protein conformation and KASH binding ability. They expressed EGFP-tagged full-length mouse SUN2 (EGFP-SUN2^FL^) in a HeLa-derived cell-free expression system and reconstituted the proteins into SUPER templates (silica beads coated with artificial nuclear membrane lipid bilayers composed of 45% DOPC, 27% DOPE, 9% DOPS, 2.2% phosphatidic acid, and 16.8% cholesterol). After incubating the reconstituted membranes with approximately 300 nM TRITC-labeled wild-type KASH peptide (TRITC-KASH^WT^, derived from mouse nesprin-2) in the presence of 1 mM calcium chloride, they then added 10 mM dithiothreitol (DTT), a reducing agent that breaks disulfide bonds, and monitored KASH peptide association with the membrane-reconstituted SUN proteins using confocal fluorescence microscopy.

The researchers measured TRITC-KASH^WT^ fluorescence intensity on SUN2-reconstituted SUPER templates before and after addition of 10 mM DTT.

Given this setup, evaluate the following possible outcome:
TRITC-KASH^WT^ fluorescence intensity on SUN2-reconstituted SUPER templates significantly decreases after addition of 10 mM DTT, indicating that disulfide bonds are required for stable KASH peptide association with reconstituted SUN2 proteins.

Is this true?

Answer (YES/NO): YES